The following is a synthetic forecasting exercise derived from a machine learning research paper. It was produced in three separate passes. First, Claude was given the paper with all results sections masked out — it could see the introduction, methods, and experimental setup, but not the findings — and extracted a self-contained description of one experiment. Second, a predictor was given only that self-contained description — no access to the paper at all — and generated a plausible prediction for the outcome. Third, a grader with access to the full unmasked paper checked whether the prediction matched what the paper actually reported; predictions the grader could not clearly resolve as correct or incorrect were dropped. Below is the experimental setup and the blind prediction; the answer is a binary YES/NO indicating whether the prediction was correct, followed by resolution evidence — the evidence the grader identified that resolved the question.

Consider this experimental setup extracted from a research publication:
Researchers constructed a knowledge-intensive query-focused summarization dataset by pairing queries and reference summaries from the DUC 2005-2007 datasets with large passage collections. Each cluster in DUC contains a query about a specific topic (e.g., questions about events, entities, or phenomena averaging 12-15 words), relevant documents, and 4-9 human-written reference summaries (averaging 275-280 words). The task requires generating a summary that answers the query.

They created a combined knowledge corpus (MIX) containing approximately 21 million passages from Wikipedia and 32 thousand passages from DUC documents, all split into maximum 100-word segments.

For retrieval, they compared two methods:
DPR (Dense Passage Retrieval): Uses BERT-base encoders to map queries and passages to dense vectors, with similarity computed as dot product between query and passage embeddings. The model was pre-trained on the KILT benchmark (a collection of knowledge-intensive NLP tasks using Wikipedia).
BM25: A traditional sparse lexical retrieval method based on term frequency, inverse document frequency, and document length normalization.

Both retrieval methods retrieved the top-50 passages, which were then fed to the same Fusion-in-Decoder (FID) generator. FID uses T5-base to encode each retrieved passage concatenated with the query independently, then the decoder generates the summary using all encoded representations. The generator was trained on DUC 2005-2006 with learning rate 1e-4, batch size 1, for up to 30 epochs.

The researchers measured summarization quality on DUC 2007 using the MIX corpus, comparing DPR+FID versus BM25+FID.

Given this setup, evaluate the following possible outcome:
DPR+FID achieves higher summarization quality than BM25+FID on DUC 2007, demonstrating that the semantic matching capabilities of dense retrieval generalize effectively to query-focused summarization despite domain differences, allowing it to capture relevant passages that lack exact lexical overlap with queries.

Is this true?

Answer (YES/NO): YES